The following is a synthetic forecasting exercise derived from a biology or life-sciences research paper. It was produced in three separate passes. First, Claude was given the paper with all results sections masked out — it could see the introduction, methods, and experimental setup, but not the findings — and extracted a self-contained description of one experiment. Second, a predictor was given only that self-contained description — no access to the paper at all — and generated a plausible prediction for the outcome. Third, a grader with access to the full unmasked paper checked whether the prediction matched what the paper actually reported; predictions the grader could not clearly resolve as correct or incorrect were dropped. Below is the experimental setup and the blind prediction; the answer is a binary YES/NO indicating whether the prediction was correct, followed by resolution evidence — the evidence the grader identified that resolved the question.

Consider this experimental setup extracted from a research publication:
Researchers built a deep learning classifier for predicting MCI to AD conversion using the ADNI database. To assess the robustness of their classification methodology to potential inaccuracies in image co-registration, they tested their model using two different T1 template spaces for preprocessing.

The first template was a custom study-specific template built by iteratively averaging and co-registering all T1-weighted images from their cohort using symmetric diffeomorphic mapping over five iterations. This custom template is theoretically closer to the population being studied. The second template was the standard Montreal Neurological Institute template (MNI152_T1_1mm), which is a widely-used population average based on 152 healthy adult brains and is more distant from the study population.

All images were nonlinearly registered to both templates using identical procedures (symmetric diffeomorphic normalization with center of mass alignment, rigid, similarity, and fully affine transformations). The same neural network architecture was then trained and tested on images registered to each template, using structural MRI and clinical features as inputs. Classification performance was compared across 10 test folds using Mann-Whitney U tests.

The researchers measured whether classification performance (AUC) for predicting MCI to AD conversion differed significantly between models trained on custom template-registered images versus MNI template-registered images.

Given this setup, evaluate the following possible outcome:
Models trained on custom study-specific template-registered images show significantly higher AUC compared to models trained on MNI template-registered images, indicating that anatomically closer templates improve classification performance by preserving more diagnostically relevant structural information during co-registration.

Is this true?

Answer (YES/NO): NO